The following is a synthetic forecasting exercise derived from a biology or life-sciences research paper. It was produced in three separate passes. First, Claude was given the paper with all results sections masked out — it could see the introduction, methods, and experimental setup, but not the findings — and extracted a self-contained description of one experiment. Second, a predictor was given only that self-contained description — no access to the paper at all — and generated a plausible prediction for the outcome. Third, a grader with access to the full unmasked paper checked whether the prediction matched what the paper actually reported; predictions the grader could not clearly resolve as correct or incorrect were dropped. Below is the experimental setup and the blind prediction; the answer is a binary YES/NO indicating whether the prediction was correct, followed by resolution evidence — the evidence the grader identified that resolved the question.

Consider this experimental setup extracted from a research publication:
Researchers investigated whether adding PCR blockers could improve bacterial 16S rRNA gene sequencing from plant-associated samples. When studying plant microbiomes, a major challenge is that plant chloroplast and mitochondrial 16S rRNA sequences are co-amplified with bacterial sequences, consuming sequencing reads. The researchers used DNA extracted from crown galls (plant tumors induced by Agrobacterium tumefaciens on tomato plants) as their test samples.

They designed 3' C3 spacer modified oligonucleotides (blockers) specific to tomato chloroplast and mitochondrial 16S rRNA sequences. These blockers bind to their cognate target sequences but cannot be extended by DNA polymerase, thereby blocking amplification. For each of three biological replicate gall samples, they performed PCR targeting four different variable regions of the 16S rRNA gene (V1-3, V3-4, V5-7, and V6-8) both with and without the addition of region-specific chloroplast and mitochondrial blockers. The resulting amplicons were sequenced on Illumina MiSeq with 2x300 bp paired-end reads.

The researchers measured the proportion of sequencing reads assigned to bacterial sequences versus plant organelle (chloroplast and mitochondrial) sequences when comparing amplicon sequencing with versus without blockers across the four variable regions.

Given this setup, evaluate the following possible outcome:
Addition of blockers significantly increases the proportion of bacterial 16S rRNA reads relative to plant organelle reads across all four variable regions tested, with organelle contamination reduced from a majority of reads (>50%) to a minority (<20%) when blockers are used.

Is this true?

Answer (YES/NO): NO